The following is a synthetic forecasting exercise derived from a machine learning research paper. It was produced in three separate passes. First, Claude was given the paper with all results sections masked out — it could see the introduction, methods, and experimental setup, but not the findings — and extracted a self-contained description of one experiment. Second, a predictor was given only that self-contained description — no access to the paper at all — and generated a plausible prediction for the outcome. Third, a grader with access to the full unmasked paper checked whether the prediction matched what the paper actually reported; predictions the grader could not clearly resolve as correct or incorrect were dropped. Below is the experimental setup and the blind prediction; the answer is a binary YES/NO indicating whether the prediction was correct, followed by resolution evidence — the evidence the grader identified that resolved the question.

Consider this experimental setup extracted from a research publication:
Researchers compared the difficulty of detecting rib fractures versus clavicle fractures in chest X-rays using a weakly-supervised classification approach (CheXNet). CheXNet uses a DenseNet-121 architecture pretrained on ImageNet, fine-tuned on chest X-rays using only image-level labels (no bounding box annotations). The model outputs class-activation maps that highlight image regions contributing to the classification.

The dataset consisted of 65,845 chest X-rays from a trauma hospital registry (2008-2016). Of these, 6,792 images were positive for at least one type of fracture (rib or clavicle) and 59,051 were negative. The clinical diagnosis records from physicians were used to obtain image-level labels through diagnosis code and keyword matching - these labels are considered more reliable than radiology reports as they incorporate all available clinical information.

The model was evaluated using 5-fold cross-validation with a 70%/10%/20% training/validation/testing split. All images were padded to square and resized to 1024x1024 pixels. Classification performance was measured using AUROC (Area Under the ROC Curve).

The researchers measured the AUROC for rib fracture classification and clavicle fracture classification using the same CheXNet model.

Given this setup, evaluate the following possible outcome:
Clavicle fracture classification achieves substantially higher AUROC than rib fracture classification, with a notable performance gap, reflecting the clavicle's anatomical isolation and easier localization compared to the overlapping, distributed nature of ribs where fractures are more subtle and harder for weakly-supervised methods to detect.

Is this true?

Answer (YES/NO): YES